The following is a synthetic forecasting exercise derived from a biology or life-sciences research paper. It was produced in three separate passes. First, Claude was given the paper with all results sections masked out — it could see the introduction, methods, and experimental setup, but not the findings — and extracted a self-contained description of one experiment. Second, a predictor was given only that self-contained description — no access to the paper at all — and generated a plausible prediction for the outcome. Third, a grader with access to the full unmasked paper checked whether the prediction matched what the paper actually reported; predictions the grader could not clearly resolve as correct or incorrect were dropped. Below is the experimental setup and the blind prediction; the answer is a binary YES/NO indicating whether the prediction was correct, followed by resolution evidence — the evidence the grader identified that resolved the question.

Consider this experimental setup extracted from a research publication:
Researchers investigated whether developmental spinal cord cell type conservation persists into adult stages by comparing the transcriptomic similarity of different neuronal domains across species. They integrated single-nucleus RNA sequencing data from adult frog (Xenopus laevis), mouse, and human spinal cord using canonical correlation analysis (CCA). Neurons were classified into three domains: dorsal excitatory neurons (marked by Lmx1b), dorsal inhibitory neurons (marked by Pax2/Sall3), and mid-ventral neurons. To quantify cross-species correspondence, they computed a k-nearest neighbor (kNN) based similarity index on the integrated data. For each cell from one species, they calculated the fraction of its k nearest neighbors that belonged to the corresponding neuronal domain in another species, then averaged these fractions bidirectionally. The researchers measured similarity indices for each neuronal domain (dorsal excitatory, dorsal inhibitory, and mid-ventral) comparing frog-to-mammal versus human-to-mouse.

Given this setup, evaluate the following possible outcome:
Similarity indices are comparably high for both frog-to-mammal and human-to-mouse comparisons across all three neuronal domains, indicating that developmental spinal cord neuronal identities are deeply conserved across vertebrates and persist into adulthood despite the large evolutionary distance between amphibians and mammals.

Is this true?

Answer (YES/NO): NO